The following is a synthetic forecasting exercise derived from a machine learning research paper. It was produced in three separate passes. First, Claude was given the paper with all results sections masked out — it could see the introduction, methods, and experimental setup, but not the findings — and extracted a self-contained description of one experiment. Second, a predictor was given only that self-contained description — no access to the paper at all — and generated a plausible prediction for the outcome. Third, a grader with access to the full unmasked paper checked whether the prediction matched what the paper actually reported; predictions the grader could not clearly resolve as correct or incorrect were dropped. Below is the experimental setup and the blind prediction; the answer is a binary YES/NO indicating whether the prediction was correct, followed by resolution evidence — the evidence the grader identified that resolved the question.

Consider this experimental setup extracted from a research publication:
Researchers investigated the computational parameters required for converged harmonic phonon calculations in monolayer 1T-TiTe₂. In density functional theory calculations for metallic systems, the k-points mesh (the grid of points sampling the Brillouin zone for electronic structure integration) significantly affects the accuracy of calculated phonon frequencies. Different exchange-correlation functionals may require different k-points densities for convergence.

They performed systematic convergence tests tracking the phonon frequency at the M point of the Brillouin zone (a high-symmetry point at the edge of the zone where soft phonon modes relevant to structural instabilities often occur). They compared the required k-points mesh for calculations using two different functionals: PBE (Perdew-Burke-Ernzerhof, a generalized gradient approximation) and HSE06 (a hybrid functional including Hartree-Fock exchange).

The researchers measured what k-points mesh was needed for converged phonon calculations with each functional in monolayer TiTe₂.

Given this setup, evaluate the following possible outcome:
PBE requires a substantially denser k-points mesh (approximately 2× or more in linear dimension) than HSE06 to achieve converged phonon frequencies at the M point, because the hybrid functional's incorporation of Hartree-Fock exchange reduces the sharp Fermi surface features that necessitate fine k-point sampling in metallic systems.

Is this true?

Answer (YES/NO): NO